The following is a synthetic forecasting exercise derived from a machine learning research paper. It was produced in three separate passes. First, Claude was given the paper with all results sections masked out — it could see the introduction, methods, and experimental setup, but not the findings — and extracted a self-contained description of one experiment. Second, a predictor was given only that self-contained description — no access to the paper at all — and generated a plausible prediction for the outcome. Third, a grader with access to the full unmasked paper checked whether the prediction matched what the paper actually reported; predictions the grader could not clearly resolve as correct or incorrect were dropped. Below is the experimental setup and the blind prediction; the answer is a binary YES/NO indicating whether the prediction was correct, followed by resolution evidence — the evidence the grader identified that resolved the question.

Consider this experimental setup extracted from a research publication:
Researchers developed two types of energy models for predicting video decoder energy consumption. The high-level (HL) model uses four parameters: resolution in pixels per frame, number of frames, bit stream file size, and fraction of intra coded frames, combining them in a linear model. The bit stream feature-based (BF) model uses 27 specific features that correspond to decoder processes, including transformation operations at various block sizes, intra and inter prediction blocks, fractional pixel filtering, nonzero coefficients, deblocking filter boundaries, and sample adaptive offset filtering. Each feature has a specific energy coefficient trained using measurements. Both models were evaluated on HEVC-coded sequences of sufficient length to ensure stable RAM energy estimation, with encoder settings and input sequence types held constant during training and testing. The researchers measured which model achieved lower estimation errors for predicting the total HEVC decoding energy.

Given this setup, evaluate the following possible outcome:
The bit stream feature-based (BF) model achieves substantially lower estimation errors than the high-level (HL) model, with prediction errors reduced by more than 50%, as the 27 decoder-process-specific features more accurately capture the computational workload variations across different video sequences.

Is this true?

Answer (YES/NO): NO